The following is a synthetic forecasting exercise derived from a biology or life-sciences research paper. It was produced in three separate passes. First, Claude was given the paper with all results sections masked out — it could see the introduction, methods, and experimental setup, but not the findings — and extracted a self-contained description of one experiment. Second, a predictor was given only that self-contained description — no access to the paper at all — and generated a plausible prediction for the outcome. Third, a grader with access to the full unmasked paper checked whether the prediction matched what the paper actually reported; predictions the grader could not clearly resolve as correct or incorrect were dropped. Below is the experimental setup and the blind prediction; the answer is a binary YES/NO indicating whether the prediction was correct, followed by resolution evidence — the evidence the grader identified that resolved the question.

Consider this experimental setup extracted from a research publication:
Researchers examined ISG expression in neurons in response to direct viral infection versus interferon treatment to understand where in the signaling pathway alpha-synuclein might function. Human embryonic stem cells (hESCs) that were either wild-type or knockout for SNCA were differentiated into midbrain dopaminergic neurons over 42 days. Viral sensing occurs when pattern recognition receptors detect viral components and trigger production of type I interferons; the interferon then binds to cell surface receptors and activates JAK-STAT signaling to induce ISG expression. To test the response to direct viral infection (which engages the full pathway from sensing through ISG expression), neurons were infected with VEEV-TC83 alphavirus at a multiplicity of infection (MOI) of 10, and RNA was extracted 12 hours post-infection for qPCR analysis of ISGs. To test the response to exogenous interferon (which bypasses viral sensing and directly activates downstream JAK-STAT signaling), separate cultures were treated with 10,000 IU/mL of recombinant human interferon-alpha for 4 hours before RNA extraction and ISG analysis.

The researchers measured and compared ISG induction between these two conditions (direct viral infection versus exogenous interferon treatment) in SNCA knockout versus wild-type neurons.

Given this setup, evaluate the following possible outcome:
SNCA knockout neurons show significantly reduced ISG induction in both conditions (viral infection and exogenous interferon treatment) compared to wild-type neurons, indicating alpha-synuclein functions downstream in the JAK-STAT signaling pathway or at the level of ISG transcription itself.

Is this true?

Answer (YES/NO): YES